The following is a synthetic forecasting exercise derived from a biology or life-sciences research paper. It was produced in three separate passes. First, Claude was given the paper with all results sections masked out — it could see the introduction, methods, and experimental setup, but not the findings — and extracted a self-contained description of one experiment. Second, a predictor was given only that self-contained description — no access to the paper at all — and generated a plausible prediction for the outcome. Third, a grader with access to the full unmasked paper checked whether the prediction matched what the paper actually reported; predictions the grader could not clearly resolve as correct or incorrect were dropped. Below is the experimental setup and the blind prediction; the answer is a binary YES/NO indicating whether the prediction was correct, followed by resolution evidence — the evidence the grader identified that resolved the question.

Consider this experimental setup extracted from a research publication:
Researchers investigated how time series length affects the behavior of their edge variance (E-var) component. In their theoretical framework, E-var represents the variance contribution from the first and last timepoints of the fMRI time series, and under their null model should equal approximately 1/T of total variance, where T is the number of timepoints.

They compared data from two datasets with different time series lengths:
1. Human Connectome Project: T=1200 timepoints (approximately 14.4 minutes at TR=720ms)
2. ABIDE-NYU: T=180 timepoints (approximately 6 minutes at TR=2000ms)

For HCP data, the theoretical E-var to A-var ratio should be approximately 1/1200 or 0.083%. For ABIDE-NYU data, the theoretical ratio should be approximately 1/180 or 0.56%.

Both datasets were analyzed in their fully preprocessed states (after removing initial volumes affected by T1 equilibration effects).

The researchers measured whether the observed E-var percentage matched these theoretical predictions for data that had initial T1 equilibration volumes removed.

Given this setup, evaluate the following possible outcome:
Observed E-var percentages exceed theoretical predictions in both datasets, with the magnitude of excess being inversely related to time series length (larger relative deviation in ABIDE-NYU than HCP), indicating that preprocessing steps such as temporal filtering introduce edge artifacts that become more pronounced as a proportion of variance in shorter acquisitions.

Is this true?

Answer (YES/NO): NO